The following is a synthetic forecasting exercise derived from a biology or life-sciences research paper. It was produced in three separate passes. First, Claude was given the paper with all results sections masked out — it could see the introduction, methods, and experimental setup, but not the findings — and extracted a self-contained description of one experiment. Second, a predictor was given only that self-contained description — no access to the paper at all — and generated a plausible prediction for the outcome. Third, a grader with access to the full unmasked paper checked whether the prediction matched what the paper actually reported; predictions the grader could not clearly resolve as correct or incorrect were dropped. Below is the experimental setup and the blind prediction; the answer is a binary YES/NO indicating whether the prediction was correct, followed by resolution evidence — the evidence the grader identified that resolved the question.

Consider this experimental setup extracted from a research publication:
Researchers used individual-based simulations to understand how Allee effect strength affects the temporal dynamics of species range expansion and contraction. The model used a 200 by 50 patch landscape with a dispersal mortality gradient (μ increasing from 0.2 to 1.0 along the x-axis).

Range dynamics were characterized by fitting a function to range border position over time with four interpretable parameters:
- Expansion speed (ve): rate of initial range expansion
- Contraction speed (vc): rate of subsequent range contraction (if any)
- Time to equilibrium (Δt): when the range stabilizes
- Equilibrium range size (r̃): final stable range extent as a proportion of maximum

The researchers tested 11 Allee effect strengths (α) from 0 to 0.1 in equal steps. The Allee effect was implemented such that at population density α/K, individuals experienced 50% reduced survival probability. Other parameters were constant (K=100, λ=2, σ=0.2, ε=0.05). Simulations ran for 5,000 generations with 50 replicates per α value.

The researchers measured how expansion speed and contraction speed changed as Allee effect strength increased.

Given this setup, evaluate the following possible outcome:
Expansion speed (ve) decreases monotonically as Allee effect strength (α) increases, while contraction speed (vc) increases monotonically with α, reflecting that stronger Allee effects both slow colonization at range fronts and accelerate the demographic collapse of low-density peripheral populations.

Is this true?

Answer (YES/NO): NO